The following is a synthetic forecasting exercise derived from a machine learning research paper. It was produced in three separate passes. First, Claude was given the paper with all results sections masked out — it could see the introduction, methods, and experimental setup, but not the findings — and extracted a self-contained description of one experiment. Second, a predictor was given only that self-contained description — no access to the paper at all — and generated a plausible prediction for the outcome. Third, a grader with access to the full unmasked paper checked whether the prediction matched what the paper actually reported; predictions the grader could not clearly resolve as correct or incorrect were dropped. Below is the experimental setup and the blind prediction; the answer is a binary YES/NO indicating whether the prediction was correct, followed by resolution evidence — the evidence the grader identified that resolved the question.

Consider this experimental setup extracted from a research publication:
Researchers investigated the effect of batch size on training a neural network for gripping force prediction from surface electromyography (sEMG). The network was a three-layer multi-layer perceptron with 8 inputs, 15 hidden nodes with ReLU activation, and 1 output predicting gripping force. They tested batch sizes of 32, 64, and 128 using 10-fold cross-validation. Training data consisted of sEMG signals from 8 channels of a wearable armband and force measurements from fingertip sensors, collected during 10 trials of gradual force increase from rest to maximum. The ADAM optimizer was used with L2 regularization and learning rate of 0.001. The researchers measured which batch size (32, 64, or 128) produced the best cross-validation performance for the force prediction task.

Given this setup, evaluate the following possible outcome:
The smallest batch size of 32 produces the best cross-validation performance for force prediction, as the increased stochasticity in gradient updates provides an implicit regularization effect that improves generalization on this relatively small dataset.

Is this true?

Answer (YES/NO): NO